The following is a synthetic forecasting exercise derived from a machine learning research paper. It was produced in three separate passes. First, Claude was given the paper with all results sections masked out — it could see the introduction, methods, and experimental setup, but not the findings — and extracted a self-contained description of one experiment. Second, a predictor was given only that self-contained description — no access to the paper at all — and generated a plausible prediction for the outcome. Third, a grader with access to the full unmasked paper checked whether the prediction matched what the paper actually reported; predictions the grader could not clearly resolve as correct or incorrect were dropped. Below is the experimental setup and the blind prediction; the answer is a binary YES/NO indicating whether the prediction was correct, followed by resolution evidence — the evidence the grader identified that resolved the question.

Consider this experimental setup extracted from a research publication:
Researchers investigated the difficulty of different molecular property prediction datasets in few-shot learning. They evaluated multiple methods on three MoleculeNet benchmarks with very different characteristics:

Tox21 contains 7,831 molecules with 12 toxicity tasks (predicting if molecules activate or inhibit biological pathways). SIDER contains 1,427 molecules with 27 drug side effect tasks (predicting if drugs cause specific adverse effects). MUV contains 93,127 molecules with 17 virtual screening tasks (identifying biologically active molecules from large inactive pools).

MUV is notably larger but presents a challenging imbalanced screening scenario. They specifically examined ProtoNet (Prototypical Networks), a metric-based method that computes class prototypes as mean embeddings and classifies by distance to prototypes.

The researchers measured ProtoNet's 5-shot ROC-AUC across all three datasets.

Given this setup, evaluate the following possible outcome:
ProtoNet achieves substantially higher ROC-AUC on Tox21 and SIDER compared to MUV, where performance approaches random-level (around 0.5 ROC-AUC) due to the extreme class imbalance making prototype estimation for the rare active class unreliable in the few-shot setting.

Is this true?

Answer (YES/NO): NO